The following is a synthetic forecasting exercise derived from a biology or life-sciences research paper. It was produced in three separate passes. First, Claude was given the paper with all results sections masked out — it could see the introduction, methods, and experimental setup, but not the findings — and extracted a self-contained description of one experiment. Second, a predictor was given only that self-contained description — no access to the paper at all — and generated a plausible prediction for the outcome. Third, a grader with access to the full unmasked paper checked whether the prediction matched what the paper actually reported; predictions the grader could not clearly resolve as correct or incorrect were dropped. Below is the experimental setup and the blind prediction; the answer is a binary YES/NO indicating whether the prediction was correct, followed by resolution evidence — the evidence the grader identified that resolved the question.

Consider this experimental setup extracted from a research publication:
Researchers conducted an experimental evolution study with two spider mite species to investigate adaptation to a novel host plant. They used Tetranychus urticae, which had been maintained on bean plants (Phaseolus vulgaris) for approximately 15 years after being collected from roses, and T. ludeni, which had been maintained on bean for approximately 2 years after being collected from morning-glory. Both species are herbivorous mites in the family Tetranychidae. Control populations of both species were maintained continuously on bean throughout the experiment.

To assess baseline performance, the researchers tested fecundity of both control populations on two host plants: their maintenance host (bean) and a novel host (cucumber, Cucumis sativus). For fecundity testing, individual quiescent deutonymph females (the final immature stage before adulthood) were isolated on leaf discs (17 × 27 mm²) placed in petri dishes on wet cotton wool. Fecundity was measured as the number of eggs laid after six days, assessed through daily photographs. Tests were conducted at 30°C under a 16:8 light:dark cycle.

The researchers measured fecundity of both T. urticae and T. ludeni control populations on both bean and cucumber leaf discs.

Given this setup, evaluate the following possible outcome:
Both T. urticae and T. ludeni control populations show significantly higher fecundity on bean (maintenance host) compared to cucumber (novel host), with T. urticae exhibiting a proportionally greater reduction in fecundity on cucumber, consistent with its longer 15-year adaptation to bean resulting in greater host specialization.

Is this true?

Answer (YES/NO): NO